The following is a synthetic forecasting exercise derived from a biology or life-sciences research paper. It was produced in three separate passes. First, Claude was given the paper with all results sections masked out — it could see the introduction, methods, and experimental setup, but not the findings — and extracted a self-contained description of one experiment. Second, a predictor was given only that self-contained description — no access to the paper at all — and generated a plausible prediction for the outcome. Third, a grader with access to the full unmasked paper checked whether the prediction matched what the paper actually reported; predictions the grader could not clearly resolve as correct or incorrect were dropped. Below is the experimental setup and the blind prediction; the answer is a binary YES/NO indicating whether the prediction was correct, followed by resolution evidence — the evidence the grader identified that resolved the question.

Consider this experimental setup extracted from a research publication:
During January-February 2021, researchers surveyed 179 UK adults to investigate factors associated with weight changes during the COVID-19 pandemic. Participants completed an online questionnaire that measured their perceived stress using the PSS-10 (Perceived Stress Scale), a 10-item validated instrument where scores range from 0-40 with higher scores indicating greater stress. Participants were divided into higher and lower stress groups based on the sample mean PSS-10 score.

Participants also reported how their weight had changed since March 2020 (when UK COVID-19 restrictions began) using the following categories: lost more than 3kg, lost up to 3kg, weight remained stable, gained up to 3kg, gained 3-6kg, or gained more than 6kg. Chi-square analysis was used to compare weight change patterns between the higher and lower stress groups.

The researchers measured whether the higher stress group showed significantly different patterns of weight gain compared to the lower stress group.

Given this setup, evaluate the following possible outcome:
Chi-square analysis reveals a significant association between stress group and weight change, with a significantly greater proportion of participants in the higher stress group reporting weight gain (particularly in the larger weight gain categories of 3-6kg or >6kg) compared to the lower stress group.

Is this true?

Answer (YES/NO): NO